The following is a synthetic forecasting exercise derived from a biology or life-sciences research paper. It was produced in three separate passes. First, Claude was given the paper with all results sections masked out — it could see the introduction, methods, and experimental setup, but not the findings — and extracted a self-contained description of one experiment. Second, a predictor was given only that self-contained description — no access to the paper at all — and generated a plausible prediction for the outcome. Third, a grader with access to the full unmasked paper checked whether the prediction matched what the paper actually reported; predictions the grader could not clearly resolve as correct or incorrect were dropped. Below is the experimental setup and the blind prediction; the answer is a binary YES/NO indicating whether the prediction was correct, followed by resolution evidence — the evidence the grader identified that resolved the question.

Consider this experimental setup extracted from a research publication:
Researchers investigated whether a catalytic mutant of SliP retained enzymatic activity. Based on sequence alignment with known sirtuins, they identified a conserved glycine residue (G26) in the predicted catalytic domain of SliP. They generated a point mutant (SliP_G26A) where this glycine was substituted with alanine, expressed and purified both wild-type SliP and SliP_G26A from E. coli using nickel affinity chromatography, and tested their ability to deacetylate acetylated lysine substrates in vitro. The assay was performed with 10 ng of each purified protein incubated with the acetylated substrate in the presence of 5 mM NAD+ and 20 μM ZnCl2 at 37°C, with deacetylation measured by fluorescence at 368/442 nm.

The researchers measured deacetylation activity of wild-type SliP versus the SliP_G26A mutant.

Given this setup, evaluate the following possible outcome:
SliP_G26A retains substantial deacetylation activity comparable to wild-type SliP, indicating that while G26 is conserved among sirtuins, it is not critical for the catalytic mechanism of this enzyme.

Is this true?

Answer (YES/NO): NO